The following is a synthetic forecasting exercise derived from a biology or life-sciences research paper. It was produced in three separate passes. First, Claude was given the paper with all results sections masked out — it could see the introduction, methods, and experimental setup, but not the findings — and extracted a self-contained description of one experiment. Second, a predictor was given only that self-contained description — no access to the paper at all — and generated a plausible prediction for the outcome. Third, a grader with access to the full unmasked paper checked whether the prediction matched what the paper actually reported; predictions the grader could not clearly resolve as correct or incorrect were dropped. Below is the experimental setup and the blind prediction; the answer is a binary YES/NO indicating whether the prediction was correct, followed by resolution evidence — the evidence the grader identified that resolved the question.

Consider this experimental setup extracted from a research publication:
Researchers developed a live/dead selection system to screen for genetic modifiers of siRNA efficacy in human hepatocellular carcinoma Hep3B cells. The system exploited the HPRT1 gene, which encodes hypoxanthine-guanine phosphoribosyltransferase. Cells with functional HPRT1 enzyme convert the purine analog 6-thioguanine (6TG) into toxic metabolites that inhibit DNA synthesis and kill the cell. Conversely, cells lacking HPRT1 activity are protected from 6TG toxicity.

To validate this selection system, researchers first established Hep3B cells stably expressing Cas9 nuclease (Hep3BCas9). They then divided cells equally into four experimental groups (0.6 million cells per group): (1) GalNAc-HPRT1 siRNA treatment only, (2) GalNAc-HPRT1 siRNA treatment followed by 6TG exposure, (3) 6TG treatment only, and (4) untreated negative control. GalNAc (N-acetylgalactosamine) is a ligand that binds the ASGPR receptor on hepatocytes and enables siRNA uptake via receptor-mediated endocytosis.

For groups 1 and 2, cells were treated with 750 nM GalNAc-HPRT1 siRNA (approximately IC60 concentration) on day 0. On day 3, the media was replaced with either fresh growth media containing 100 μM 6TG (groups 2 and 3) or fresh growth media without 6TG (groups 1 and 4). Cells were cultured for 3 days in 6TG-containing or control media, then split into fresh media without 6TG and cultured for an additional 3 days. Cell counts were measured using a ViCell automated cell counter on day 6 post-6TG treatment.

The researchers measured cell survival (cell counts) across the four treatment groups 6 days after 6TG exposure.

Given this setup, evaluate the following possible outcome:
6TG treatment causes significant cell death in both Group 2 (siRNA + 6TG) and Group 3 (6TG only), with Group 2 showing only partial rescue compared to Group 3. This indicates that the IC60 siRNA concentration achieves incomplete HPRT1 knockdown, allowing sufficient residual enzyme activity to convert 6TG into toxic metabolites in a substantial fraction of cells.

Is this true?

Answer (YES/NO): YES